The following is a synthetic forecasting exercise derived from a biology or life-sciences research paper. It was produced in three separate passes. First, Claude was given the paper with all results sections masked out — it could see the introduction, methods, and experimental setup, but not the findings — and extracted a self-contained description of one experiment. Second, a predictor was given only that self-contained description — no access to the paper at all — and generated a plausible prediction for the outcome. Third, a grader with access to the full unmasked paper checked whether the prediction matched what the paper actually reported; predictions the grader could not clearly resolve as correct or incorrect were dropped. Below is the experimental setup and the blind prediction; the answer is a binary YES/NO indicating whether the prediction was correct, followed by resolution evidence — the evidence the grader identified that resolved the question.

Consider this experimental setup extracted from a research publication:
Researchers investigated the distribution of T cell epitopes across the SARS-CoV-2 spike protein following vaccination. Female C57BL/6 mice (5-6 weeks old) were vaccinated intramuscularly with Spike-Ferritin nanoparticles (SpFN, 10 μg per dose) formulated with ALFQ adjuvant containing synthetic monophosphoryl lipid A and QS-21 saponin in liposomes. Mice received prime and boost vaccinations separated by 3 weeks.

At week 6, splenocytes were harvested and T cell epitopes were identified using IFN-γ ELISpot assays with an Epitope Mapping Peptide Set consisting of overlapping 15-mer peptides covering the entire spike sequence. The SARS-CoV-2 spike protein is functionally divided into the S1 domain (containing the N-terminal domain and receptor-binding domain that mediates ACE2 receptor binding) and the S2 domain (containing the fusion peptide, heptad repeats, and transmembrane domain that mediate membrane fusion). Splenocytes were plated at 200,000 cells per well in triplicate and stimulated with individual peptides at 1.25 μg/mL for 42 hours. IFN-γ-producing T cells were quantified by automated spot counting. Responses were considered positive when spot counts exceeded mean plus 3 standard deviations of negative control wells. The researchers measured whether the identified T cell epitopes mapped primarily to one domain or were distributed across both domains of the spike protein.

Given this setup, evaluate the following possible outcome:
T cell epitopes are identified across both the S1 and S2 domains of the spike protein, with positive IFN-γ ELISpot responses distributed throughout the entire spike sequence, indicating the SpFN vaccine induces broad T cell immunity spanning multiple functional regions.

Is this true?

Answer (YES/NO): NO